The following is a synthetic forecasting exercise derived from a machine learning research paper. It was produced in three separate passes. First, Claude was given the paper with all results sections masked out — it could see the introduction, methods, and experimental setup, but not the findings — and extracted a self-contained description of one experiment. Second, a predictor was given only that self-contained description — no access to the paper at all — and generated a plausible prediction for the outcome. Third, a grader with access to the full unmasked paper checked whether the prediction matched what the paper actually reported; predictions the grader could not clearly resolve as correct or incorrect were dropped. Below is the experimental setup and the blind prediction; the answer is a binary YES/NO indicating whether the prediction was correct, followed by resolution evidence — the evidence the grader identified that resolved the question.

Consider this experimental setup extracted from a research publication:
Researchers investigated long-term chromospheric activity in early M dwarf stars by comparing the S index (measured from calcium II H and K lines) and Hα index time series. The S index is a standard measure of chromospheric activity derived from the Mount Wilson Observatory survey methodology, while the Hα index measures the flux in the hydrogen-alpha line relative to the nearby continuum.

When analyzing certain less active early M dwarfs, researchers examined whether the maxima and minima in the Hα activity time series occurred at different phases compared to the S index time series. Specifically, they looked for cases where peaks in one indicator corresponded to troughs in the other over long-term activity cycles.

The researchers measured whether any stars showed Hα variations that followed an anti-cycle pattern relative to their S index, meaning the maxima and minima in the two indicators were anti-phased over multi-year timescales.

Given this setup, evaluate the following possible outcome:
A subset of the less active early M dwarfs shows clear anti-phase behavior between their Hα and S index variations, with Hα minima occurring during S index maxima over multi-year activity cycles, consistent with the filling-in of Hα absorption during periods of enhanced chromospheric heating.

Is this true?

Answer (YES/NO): NO